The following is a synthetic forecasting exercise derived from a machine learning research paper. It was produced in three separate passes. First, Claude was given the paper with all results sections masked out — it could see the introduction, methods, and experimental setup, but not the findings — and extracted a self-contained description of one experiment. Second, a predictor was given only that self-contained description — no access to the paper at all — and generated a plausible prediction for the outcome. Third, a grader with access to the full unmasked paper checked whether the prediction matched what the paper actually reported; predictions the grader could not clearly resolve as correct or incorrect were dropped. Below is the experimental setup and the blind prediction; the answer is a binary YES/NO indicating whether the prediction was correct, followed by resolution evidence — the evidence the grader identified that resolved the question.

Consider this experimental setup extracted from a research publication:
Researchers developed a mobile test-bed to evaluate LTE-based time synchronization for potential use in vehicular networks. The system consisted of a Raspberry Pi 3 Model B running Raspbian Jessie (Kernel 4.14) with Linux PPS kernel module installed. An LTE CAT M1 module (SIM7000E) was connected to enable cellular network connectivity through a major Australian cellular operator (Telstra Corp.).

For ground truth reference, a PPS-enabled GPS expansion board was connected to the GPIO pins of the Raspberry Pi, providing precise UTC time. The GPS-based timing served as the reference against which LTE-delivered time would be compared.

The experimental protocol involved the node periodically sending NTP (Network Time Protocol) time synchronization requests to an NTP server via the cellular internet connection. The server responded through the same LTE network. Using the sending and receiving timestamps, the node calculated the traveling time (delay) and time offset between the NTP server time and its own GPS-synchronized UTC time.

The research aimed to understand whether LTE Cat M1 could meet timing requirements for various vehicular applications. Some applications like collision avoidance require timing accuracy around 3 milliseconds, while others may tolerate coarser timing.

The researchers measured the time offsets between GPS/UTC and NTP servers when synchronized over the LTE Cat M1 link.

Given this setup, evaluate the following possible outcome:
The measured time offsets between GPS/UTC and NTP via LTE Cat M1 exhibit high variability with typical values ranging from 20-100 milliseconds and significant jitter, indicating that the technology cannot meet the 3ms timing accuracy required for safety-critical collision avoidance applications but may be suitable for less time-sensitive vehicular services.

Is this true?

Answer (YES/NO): NO